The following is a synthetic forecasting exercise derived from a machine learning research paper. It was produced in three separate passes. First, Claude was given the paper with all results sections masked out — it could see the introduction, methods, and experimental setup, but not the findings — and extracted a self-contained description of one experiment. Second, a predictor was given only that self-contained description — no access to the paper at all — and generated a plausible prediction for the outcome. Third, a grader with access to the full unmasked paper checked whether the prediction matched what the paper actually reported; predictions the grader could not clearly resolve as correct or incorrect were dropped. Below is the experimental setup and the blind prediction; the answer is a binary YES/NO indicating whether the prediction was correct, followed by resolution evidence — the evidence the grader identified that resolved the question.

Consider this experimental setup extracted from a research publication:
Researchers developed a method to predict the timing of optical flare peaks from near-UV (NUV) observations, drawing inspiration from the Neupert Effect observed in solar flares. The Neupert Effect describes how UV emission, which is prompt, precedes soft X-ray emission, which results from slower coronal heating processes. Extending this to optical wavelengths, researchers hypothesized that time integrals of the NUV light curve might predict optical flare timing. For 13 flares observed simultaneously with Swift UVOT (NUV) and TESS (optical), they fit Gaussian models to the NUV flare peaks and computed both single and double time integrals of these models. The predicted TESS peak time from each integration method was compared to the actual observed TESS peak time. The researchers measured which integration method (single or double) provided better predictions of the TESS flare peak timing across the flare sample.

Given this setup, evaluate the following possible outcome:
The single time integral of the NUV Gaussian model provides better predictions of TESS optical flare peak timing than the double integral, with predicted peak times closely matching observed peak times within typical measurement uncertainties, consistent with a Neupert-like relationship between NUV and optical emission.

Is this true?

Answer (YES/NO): NO